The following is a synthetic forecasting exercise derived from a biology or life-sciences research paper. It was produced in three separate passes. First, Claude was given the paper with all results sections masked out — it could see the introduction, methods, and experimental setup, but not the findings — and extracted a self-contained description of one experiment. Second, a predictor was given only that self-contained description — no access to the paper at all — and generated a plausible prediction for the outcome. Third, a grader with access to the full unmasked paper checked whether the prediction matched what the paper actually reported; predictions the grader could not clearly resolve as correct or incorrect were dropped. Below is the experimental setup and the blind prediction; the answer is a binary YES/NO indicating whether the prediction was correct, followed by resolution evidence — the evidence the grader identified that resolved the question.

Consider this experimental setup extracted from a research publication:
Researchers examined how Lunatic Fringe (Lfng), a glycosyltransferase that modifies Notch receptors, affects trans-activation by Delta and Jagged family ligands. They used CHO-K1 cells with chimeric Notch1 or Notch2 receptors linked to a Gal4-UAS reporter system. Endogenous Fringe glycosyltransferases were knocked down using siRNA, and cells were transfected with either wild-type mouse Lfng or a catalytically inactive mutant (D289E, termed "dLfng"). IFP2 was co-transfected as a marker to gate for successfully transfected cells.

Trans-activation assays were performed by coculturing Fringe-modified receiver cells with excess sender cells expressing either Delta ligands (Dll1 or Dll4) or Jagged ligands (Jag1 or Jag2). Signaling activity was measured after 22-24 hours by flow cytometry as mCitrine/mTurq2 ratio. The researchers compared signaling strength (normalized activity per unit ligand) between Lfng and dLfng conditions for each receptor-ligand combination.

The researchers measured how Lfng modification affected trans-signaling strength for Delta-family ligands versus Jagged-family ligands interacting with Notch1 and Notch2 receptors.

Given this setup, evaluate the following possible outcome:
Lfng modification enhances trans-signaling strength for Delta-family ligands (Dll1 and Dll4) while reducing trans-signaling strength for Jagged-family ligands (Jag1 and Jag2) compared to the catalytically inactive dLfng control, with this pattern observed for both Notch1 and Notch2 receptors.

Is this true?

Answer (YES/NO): YES